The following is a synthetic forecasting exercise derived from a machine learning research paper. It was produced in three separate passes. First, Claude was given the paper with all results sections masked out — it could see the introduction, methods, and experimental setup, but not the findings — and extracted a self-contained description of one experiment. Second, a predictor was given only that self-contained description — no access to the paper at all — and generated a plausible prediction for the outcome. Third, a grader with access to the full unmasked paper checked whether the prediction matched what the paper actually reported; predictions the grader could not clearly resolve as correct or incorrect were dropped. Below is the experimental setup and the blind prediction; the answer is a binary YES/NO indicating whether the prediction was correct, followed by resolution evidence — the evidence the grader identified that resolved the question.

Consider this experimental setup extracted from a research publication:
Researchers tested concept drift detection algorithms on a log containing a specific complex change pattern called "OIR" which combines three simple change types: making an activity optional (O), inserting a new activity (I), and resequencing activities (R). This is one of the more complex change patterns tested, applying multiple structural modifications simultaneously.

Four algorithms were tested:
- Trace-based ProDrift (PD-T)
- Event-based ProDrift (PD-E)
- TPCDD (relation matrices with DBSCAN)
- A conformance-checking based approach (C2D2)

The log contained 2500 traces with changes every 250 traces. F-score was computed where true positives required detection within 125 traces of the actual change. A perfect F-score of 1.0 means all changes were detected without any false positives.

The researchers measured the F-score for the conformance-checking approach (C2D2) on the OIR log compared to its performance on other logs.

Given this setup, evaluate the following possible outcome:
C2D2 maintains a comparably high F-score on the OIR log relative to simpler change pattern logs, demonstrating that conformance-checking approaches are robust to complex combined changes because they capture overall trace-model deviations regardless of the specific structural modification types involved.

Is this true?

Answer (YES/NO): NO